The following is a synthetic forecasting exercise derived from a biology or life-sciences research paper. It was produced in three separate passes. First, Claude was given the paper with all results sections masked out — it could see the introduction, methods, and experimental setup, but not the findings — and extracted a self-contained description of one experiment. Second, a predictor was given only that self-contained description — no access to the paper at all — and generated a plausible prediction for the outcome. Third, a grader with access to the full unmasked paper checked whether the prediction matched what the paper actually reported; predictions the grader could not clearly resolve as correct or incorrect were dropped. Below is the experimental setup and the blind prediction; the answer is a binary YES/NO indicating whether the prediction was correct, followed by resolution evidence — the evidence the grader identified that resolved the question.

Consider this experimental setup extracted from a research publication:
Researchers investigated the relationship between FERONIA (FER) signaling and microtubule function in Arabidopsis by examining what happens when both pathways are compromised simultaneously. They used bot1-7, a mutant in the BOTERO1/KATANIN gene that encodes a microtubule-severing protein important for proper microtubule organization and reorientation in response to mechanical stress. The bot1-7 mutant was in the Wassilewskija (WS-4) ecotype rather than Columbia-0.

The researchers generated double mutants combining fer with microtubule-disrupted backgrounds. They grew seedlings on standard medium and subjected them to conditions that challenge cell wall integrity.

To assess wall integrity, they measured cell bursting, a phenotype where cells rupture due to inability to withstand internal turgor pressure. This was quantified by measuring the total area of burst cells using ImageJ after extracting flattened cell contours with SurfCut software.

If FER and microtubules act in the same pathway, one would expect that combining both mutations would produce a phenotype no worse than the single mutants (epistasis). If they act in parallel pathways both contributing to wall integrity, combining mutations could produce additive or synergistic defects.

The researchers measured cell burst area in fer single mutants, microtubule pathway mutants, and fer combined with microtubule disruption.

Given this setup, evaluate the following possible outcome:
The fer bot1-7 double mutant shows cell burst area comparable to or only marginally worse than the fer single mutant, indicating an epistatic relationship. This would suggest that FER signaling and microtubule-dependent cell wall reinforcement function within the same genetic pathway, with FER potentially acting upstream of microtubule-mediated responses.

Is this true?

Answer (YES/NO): NO